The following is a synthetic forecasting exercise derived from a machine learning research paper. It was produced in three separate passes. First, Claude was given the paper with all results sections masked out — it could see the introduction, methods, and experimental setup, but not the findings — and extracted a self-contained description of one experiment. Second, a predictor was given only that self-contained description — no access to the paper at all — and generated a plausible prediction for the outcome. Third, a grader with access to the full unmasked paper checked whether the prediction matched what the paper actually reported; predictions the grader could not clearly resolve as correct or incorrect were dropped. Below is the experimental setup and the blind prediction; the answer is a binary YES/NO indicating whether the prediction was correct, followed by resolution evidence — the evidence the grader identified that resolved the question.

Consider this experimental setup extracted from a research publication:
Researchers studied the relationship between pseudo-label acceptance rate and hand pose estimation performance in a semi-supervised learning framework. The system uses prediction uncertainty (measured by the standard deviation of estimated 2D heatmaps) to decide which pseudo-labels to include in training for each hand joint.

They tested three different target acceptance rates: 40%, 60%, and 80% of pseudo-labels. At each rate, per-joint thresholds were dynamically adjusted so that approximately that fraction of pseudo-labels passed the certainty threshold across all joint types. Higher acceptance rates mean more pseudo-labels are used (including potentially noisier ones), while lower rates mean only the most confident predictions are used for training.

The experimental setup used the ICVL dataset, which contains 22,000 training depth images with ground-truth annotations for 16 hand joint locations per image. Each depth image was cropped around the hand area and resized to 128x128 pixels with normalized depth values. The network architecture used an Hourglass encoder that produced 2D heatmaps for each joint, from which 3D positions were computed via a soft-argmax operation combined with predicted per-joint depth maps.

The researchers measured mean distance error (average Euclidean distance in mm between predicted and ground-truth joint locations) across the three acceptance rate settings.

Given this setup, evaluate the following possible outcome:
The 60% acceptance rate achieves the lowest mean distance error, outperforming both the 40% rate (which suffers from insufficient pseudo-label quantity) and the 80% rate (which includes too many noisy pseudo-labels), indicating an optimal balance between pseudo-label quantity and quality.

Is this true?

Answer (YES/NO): YES